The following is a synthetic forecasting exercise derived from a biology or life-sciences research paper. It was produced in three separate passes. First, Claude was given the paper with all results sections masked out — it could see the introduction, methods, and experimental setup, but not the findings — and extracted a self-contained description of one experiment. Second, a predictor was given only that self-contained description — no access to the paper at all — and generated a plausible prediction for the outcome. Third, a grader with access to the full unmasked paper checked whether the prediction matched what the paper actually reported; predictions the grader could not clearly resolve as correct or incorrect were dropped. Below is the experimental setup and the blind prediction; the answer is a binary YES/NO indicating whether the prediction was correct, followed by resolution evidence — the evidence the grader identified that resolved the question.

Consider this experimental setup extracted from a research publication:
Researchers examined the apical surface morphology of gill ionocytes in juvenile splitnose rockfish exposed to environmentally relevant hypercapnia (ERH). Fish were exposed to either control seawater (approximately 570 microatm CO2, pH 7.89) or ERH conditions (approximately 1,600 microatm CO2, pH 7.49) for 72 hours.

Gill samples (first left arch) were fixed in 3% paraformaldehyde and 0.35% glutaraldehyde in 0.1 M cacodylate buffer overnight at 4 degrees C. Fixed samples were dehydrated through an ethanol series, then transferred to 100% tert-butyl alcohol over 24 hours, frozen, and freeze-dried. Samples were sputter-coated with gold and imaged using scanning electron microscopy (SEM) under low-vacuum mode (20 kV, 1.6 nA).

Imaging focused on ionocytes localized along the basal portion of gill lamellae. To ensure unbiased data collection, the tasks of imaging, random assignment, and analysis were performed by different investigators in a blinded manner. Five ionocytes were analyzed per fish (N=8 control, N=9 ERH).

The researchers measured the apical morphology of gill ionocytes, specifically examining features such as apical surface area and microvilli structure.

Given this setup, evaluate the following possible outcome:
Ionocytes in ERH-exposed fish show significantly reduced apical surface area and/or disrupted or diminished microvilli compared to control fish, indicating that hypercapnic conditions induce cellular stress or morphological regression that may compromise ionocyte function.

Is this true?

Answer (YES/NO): NO